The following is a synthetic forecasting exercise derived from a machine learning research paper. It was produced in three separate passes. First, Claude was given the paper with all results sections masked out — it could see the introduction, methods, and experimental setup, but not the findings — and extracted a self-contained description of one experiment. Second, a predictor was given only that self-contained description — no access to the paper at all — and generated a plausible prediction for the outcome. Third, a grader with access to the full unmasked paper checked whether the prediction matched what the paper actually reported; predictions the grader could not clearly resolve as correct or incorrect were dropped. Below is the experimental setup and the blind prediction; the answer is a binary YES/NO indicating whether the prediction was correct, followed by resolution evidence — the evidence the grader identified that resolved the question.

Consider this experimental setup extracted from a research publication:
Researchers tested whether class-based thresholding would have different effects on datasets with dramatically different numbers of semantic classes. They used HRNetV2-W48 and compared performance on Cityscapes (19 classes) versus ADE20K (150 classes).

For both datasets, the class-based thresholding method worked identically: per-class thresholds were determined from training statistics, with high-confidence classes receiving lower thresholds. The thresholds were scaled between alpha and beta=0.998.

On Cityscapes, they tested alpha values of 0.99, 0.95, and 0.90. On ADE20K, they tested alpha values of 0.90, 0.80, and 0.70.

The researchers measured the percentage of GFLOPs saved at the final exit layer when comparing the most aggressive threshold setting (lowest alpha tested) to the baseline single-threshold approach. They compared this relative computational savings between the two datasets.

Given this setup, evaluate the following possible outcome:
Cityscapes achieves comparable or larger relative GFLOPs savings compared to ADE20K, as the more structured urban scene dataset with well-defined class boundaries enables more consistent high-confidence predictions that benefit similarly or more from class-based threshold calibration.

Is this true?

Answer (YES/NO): YES